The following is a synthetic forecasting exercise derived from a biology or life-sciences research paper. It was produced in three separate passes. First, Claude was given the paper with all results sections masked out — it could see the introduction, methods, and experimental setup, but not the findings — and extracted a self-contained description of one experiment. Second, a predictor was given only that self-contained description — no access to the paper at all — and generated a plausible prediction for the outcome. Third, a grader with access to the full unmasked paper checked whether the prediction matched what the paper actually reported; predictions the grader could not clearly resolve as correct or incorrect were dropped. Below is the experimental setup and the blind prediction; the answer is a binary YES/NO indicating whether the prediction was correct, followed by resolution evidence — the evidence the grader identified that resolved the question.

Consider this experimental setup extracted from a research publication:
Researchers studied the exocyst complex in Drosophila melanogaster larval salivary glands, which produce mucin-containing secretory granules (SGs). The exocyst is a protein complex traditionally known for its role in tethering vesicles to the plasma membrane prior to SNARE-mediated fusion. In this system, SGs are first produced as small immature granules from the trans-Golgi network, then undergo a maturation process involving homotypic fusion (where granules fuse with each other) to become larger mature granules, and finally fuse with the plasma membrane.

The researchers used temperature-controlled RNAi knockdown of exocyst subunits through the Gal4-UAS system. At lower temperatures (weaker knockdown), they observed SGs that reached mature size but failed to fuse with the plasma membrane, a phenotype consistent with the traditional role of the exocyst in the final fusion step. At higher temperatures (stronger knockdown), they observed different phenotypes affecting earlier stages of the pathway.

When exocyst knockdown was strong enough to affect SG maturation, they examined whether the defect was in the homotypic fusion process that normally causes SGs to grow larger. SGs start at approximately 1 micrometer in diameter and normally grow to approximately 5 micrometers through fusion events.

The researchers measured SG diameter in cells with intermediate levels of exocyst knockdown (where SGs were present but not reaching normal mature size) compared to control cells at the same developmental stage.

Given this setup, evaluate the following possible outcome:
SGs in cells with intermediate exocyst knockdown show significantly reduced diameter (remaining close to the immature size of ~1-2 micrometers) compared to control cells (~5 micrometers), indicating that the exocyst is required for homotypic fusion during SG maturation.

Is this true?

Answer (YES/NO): YES